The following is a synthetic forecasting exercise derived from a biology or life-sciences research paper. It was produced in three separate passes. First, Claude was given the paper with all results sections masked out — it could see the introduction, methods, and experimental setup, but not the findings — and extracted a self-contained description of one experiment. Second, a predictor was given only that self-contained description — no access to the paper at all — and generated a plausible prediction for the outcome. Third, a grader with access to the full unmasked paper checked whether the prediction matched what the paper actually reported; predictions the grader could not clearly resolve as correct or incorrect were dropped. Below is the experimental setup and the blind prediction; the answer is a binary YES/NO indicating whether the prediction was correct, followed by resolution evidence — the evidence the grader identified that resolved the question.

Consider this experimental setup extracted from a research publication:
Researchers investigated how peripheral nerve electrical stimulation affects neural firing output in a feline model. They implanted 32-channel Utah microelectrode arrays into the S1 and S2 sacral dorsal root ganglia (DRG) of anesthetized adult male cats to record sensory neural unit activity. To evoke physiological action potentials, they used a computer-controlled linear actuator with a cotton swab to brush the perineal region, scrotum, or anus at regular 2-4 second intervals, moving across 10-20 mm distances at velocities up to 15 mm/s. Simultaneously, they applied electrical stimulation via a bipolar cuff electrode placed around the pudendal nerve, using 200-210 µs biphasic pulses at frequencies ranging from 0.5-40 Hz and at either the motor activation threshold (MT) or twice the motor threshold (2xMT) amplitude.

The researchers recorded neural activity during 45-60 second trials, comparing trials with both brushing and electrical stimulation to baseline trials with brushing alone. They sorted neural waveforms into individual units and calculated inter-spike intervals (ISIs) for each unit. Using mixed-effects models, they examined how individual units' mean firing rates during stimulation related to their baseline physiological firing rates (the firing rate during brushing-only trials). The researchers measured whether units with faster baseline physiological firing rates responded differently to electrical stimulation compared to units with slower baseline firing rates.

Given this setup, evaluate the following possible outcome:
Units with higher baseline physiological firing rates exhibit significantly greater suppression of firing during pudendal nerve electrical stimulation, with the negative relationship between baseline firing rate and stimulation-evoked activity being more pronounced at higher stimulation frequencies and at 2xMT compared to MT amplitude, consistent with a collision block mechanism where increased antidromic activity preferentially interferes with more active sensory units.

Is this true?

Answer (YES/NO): NO